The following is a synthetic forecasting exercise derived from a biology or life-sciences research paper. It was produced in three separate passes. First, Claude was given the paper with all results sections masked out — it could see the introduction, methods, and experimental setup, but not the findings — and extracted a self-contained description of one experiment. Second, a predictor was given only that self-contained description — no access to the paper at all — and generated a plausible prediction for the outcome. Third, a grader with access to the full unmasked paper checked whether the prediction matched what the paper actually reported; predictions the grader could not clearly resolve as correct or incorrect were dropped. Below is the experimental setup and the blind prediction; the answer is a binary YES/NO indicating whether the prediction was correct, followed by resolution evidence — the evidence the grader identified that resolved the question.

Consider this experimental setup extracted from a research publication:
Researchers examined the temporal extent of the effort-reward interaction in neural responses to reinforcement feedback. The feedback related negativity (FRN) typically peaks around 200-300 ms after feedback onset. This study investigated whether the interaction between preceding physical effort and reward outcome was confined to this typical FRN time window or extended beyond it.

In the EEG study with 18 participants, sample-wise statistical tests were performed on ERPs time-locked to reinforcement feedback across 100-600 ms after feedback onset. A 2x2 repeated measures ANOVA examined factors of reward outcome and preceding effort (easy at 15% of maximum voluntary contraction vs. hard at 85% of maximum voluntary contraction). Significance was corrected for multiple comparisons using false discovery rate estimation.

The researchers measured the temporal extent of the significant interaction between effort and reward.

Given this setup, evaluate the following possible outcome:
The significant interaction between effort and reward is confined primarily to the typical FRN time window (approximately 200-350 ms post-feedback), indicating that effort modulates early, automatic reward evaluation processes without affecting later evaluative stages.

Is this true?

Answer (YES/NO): NO